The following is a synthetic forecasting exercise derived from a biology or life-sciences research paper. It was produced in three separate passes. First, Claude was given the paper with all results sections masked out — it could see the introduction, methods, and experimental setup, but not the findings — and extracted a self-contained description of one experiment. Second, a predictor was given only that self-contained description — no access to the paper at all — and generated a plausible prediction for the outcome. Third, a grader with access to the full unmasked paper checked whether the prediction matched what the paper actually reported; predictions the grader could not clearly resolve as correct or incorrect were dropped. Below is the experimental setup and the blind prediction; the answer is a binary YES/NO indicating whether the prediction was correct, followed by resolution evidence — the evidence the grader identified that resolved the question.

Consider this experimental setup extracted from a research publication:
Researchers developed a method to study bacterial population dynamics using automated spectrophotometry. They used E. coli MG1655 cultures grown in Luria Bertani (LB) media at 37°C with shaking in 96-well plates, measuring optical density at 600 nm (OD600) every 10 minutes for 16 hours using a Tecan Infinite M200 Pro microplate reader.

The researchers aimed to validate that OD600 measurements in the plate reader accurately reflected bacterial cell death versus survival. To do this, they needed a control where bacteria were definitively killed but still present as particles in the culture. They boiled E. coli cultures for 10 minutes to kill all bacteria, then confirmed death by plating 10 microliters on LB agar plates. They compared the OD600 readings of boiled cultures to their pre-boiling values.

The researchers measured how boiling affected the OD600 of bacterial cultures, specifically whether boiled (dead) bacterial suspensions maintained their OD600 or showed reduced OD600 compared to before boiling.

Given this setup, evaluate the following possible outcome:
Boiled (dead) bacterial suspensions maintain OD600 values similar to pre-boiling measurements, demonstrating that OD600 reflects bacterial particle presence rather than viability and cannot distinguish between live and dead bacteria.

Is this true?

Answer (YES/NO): NO